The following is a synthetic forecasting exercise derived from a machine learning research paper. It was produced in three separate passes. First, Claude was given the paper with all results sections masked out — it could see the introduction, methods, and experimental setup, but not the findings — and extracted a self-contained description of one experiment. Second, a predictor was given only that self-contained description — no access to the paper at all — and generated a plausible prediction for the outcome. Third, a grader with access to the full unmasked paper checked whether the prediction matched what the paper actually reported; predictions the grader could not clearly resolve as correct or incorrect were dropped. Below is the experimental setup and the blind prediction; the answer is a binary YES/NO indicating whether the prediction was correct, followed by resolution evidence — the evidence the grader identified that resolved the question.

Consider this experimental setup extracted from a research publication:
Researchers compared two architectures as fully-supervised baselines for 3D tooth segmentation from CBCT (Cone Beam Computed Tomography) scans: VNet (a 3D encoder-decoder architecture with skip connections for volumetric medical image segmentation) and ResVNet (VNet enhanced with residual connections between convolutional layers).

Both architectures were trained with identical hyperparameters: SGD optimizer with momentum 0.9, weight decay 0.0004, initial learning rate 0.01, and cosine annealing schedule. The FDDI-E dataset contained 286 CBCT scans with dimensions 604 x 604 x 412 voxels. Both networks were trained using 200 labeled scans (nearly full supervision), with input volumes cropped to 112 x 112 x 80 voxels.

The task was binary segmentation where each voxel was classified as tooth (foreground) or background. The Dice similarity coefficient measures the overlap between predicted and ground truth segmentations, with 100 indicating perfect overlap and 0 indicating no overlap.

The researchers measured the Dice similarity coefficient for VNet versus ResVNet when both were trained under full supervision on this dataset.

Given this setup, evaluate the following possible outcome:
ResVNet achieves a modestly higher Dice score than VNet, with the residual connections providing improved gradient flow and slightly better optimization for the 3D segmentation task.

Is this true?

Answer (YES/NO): NO